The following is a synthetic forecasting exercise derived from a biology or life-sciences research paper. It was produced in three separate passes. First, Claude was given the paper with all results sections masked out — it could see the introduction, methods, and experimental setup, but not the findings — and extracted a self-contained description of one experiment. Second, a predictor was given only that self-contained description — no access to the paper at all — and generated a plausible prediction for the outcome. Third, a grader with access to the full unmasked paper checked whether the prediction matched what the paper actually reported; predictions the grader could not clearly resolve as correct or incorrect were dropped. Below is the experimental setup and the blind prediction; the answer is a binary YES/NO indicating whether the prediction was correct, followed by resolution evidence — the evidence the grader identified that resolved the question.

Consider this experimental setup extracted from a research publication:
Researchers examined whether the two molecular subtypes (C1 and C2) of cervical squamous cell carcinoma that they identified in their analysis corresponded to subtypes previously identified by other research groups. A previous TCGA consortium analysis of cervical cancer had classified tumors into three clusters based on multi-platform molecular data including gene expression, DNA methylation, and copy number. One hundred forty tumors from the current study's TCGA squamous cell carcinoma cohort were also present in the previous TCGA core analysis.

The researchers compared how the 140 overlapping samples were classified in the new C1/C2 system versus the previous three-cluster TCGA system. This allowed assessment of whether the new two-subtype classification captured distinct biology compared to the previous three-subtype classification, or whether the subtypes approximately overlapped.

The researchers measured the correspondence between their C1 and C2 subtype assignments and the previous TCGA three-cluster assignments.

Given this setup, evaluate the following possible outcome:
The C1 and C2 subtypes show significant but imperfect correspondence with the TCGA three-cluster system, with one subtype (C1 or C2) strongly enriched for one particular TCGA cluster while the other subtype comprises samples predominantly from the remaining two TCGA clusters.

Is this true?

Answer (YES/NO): NO